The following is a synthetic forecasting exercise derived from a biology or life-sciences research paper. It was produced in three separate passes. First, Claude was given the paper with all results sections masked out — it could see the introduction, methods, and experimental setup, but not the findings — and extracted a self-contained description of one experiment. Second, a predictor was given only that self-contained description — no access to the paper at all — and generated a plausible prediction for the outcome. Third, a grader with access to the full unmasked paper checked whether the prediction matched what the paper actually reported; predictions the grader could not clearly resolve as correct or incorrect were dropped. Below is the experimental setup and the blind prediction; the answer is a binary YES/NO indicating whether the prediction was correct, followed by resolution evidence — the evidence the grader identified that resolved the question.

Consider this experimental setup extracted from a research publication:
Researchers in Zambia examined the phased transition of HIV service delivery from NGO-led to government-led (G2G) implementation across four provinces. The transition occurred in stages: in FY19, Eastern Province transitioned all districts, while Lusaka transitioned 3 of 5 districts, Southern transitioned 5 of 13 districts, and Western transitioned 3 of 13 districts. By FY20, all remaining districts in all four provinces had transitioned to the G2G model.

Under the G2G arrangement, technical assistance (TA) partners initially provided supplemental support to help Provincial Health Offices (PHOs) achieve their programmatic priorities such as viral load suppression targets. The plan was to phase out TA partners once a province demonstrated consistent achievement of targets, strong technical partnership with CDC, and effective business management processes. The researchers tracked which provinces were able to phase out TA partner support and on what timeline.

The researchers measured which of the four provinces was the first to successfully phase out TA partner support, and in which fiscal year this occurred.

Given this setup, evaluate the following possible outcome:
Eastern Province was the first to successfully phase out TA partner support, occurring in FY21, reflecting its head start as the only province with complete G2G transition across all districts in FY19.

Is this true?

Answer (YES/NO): NO